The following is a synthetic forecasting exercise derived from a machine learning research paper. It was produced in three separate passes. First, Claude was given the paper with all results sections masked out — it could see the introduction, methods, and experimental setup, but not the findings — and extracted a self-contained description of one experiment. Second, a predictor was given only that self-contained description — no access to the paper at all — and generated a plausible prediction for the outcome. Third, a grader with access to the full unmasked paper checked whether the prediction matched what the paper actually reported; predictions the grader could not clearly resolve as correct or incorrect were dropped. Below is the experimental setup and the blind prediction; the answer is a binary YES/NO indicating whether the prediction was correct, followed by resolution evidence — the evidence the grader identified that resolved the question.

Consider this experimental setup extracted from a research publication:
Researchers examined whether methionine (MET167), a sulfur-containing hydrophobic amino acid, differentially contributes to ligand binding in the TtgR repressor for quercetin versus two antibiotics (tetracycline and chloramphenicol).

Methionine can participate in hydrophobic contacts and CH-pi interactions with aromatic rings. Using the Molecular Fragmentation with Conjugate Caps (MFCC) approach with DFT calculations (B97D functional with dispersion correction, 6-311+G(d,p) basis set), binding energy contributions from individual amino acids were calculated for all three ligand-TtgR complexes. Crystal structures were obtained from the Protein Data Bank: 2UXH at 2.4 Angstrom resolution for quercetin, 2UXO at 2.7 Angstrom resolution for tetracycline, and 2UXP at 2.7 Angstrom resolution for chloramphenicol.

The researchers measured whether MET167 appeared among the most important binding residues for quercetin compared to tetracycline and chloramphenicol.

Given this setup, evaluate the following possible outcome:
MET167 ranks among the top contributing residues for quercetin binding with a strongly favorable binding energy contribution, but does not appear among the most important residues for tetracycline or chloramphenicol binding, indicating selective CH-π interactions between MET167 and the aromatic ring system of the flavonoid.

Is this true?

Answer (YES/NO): NO